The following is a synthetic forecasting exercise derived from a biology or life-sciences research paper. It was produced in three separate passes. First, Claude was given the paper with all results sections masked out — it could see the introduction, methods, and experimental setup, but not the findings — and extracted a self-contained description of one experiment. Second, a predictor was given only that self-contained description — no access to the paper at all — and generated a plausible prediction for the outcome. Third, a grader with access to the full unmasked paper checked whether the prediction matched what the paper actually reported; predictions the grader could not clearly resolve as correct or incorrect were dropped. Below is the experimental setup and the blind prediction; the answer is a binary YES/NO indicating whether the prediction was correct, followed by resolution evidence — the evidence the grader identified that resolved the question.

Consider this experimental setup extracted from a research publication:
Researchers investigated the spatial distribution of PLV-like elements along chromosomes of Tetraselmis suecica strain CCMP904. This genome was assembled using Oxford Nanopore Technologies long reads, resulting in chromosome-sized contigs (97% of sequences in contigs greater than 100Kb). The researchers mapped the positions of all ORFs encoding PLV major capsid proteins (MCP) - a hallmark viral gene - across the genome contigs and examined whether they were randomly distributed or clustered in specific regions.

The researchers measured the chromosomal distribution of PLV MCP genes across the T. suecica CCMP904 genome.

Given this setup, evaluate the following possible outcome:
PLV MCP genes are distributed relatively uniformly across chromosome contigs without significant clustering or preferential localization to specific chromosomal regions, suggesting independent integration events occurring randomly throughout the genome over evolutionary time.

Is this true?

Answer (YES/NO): NO